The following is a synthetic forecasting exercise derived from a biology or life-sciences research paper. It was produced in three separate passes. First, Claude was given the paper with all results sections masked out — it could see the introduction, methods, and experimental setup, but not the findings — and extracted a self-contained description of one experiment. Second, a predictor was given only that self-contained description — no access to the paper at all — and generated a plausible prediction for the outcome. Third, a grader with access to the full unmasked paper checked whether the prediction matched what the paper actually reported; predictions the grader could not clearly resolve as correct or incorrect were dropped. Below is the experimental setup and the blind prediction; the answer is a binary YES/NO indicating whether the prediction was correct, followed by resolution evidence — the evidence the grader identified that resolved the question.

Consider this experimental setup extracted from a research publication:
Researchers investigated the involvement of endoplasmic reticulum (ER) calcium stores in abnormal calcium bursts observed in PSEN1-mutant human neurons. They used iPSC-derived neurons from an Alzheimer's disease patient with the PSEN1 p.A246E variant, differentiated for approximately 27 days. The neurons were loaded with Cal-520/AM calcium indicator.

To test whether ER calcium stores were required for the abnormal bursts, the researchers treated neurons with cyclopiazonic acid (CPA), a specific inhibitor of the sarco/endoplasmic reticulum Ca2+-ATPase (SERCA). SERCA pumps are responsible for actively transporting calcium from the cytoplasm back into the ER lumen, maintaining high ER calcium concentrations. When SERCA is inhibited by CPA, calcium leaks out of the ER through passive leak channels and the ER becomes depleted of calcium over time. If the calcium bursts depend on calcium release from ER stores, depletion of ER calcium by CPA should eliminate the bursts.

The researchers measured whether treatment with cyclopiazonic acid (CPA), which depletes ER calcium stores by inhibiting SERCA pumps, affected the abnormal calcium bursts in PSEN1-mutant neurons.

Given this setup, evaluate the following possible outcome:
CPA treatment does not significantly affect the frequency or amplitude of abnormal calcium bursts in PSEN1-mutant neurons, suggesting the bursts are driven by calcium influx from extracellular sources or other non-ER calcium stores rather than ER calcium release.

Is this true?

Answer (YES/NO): NO